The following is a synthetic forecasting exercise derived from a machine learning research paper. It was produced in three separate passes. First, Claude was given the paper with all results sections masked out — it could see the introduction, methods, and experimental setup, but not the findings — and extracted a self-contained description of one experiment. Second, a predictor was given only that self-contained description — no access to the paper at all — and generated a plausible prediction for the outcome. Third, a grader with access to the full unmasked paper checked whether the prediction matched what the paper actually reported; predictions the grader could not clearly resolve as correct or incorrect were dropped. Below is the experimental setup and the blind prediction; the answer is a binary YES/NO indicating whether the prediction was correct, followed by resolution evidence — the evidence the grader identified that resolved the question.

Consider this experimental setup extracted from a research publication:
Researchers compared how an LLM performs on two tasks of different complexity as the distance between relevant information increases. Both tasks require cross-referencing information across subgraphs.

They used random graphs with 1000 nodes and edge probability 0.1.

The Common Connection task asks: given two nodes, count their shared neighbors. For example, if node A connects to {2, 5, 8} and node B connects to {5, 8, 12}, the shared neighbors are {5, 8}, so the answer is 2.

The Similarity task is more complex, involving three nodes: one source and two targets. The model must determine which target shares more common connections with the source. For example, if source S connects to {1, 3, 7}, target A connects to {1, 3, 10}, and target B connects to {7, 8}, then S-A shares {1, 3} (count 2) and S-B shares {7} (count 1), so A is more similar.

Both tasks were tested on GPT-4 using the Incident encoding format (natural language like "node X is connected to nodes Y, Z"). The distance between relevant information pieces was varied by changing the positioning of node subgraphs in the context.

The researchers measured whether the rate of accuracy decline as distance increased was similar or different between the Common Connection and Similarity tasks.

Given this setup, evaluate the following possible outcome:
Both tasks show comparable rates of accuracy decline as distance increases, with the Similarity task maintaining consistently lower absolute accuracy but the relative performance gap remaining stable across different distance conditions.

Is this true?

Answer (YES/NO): NO